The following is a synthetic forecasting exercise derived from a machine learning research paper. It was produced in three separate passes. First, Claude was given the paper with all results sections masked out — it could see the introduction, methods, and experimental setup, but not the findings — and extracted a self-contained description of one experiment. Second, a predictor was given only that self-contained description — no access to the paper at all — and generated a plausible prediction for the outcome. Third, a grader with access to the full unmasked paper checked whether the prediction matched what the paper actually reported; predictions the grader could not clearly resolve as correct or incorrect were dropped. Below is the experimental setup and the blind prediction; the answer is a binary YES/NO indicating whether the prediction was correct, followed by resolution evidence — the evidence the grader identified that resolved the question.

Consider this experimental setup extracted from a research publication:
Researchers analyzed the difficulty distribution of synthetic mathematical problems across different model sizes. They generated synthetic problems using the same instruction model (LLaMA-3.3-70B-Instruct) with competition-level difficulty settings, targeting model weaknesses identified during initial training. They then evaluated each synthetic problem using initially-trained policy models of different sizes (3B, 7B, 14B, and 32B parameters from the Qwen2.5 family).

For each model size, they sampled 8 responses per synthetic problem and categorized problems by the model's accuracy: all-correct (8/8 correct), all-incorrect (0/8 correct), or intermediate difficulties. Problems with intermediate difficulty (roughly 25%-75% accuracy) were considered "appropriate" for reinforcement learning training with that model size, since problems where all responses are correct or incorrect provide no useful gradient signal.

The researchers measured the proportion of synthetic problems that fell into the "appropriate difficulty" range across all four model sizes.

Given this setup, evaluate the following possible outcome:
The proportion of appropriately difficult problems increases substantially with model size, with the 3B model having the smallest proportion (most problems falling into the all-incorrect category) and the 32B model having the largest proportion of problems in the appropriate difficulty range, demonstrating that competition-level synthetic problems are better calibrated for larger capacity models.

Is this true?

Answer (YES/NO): NO